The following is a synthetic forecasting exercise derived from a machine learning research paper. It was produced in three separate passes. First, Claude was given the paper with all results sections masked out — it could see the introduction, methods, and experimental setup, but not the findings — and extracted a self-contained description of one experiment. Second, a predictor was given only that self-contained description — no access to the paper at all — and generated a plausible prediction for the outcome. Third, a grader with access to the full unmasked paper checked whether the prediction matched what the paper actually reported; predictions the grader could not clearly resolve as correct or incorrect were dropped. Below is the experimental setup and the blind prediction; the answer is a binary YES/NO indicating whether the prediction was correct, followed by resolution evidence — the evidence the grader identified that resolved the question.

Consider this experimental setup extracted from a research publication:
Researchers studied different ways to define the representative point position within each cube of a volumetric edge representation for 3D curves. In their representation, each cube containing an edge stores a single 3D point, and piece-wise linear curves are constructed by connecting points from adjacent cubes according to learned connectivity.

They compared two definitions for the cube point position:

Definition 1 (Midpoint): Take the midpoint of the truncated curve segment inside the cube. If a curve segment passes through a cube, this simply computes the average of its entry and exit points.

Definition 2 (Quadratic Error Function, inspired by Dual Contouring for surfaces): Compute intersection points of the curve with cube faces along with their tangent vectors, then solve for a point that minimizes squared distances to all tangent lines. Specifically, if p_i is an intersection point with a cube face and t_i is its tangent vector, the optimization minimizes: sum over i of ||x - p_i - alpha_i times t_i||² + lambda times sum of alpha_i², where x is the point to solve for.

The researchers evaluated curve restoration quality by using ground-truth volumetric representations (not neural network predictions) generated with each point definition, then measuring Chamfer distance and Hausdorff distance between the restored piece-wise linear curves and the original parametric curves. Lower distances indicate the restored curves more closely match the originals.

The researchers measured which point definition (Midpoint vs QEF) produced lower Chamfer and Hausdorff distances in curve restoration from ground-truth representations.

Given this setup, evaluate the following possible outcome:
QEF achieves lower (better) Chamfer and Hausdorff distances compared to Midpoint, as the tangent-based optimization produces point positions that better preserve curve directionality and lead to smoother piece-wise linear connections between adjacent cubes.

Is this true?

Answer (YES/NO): NO